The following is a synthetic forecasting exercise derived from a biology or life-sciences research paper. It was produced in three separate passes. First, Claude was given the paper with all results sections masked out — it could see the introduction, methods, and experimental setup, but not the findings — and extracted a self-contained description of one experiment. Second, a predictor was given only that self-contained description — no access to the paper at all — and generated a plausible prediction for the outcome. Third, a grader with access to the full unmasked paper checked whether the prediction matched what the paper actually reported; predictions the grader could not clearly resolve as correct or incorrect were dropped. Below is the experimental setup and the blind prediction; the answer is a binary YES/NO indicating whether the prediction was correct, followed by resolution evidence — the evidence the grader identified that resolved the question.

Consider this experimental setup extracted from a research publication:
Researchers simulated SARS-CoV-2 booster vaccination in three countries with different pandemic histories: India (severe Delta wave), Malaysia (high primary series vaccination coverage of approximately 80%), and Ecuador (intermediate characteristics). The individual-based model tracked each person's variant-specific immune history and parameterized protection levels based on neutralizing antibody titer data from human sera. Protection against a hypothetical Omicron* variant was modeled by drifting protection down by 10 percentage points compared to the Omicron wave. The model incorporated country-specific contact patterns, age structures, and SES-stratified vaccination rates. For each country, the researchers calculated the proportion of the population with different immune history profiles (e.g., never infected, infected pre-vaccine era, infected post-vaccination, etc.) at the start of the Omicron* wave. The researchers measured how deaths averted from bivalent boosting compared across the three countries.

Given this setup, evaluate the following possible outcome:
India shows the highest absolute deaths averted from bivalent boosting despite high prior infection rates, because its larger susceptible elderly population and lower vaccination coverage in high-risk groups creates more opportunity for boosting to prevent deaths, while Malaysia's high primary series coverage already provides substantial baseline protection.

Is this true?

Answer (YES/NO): NO